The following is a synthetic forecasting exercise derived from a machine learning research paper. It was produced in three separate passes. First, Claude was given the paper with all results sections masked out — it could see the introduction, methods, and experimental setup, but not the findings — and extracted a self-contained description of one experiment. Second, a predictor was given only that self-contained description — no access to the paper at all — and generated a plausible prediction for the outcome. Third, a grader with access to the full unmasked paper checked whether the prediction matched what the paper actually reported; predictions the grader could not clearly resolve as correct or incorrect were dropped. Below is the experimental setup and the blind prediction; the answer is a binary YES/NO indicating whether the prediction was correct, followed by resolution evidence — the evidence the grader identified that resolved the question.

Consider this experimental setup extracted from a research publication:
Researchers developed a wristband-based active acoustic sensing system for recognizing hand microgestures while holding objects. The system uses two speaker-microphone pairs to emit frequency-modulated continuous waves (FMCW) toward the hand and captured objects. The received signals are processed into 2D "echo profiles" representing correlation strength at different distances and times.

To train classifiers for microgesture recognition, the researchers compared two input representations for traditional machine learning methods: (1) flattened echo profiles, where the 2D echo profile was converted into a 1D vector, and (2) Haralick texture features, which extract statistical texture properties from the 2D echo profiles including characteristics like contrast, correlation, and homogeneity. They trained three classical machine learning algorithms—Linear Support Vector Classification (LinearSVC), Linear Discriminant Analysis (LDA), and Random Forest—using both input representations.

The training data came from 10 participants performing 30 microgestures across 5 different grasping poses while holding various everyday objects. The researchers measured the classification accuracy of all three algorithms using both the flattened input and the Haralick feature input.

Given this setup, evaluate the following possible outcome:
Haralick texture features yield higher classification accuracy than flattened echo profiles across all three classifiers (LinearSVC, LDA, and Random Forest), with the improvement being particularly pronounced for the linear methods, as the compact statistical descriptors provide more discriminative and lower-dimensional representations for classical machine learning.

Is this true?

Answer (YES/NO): YES